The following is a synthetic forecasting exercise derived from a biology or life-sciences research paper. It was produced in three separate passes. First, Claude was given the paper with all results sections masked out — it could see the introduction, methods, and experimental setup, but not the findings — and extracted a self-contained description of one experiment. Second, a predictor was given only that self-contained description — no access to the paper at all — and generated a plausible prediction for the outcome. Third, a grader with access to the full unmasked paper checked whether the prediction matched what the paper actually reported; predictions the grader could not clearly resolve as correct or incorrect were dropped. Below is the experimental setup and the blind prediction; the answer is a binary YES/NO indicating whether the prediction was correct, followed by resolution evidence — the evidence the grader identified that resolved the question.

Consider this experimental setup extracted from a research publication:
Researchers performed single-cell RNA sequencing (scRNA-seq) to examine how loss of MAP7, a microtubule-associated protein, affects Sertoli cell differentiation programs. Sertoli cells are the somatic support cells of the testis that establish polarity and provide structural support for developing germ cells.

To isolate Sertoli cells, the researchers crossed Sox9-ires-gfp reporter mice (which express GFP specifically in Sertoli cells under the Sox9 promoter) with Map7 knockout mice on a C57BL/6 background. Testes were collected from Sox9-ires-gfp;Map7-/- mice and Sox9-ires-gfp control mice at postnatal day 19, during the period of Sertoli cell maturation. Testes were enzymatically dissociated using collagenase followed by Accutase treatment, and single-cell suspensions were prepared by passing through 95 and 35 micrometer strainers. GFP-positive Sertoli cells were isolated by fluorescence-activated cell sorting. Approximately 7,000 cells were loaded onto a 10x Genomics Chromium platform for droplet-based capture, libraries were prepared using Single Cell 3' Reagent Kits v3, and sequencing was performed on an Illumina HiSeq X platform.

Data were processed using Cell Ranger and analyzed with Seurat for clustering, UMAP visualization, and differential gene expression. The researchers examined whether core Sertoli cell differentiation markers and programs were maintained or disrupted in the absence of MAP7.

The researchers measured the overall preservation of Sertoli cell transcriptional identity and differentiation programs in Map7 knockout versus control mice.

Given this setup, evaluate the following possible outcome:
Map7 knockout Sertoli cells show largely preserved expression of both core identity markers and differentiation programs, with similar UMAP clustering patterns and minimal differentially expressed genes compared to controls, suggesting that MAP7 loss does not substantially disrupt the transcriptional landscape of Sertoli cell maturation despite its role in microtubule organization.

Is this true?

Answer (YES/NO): YES